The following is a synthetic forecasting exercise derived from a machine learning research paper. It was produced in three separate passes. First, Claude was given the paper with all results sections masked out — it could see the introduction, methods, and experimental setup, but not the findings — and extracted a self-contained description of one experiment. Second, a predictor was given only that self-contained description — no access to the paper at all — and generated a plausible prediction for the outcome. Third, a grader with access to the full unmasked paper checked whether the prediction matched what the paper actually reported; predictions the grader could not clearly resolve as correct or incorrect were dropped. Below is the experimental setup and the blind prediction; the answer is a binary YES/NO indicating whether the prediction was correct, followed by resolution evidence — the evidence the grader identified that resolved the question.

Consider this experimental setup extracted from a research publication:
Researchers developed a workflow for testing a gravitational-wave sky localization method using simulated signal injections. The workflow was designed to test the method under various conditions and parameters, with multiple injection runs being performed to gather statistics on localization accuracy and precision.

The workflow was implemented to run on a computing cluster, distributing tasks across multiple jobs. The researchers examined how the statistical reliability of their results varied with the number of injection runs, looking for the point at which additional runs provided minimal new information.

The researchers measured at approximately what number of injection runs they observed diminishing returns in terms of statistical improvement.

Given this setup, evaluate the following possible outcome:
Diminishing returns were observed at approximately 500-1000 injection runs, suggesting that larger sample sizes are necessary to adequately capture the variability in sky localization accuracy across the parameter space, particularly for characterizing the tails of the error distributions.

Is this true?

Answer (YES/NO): YES